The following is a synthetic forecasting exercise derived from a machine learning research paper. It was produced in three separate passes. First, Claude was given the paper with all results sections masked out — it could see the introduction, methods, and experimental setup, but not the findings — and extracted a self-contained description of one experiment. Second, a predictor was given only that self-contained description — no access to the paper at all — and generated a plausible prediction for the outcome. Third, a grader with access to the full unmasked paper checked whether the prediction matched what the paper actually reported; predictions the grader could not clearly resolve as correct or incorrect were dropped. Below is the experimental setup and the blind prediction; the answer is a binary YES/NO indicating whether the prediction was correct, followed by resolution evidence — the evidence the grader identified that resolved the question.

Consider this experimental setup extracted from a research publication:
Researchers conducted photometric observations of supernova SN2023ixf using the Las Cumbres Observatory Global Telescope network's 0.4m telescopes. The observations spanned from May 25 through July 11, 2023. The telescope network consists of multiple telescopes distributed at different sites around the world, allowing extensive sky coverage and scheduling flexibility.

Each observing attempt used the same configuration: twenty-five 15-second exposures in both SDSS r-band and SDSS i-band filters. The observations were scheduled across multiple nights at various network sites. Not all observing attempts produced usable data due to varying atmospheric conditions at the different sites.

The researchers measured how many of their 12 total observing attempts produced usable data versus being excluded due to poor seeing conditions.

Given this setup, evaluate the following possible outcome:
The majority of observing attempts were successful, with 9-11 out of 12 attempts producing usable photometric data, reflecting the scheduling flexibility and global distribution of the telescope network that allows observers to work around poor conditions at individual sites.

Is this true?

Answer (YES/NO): YES